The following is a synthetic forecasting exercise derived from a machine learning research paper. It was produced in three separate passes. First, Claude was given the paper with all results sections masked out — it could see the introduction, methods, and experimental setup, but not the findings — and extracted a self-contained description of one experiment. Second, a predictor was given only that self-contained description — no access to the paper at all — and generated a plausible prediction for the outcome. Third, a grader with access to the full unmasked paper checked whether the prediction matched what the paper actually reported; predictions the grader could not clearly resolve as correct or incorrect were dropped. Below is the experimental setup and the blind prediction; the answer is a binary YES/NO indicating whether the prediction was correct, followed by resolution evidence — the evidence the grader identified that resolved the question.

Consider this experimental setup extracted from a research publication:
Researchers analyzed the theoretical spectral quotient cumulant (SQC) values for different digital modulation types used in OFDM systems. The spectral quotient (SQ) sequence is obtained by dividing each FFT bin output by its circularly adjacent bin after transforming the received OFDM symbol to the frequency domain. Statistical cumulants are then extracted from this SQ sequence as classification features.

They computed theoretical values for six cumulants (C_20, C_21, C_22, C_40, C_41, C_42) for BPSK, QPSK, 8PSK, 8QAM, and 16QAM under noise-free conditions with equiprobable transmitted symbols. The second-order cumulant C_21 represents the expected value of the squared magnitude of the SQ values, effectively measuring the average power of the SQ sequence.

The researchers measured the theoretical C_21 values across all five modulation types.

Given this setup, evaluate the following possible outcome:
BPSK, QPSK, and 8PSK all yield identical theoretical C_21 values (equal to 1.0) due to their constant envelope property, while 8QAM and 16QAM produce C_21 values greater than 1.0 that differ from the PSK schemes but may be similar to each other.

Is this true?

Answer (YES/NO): YES